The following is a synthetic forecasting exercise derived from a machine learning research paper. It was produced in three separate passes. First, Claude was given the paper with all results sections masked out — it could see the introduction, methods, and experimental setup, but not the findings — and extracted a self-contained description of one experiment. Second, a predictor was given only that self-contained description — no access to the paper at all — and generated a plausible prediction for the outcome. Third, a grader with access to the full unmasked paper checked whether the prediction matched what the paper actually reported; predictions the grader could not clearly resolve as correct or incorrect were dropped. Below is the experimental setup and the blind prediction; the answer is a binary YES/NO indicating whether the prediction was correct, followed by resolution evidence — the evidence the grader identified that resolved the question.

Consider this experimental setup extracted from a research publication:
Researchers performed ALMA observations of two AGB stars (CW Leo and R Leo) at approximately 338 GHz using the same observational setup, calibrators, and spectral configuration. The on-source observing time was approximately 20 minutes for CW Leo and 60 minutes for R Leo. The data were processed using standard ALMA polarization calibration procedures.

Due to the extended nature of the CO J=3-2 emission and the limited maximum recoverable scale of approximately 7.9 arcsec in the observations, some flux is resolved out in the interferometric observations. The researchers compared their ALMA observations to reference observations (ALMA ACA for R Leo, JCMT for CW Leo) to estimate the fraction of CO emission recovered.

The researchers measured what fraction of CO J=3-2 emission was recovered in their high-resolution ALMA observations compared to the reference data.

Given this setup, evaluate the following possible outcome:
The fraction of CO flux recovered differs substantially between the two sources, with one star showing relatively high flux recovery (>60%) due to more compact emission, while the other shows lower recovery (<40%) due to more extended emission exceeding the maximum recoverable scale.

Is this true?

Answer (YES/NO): NO